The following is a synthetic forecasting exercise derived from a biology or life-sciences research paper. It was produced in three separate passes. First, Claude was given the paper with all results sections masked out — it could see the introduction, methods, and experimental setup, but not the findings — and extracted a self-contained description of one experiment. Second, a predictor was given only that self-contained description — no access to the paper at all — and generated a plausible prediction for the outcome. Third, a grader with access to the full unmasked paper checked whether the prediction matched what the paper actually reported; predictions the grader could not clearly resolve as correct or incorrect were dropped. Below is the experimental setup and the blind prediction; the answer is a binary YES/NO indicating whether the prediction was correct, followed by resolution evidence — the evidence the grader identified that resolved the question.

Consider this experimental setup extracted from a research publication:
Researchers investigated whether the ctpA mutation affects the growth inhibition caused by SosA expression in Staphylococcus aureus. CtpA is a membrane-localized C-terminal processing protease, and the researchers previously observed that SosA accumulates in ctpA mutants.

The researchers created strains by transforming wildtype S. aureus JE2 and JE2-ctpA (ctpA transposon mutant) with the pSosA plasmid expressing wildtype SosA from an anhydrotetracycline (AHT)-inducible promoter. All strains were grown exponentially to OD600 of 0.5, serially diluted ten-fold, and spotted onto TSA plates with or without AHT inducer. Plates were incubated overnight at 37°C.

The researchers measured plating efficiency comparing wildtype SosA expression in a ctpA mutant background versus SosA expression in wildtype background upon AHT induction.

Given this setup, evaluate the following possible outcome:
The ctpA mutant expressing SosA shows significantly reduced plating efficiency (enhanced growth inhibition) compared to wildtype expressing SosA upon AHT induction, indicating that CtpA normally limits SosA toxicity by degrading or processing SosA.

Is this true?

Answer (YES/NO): YES